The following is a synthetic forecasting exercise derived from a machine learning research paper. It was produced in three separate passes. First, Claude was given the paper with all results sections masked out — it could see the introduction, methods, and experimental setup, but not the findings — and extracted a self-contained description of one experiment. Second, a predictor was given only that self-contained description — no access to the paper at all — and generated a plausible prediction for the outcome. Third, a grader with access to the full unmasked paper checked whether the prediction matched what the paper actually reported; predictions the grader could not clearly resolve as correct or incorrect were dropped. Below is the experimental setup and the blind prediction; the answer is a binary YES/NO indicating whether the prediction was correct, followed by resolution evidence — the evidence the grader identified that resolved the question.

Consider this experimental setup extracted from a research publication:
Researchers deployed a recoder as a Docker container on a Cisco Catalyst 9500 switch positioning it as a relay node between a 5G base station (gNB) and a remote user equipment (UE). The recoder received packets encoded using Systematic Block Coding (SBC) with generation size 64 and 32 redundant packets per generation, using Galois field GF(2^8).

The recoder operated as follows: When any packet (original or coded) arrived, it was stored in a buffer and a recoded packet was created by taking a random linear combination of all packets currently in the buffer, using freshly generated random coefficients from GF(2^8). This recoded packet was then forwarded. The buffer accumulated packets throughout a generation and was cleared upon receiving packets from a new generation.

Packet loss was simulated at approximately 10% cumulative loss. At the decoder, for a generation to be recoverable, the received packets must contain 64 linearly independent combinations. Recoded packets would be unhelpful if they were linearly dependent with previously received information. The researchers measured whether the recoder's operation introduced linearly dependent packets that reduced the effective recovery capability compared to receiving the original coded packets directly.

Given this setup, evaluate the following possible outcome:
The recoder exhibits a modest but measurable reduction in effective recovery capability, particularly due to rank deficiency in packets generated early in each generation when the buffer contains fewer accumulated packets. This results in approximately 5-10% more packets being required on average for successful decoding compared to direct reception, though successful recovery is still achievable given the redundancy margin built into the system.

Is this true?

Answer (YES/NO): NO